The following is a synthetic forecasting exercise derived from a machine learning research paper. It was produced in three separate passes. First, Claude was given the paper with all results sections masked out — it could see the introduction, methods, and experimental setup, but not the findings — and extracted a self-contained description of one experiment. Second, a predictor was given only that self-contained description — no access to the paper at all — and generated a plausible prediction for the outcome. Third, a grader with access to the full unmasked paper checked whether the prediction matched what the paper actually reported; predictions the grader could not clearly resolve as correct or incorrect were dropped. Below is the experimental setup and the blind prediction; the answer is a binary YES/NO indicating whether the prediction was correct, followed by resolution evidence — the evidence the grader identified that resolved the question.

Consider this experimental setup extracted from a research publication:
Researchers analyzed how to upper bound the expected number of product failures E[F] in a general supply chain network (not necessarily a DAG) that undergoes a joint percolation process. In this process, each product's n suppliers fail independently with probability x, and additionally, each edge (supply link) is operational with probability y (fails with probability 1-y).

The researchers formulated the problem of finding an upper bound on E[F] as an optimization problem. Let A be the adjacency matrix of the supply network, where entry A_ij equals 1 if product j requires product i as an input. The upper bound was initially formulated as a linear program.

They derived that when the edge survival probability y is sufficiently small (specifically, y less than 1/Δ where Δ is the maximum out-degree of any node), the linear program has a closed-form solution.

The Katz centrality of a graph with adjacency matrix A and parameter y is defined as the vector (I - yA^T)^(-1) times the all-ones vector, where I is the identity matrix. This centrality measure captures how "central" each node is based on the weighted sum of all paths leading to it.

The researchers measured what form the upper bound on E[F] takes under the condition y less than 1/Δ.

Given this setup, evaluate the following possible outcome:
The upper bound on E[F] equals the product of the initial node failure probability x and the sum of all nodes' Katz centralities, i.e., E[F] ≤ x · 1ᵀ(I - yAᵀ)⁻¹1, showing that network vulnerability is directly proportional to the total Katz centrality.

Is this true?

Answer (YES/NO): NO